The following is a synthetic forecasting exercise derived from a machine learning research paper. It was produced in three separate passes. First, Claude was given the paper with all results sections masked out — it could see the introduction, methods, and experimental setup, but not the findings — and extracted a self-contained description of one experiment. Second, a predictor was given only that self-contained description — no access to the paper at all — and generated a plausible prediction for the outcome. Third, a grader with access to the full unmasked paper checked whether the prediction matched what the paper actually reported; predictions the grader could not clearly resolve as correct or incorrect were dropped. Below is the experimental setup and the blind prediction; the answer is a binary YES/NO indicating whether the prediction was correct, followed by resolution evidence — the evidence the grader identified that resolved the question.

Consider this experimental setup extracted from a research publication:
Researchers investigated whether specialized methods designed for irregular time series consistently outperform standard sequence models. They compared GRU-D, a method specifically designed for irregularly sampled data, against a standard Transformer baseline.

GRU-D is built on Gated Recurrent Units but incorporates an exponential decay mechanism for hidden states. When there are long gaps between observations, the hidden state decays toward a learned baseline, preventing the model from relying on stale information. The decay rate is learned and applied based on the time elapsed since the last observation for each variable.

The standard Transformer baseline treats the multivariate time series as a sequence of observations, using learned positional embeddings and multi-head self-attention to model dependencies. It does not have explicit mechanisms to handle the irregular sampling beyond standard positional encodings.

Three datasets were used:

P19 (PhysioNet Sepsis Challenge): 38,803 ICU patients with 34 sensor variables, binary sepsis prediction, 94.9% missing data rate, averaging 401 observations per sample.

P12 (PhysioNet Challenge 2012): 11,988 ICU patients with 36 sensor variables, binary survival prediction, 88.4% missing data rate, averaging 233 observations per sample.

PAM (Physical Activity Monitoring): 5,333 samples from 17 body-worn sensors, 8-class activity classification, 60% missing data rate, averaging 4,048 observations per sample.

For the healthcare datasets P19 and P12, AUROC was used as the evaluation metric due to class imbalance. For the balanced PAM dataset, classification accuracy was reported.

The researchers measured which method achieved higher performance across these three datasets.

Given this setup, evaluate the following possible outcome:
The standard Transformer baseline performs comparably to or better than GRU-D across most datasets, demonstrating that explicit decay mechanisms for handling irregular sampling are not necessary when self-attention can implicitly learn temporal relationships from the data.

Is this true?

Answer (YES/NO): YES